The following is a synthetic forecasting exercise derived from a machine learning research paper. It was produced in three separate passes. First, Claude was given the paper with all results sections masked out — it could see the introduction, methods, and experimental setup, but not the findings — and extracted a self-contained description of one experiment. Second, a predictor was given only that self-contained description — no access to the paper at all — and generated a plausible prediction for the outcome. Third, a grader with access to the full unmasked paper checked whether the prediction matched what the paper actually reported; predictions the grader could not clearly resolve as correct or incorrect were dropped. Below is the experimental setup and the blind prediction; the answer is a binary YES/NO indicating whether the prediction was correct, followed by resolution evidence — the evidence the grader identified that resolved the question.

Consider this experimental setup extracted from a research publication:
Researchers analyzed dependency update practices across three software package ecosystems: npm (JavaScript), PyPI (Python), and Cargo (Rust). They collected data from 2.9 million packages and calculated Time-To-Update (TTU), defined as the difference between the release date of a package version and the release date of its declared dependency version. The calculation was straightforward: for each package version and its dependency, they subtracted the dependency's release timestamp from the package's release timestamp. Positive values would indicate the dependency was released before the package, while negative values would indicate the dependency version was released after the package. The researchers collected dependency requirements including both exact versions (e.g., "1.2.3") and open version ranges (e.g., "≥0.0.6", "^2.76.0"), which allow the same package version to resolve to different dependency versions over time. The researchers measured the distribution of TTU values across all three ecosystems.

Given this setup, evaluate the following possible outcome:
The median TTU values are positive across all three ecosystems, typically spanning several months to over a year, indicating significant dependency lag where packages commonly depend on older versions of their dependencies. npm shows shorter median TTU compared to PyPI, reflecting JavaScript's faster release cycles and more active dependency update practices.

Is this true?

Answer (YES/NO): NO